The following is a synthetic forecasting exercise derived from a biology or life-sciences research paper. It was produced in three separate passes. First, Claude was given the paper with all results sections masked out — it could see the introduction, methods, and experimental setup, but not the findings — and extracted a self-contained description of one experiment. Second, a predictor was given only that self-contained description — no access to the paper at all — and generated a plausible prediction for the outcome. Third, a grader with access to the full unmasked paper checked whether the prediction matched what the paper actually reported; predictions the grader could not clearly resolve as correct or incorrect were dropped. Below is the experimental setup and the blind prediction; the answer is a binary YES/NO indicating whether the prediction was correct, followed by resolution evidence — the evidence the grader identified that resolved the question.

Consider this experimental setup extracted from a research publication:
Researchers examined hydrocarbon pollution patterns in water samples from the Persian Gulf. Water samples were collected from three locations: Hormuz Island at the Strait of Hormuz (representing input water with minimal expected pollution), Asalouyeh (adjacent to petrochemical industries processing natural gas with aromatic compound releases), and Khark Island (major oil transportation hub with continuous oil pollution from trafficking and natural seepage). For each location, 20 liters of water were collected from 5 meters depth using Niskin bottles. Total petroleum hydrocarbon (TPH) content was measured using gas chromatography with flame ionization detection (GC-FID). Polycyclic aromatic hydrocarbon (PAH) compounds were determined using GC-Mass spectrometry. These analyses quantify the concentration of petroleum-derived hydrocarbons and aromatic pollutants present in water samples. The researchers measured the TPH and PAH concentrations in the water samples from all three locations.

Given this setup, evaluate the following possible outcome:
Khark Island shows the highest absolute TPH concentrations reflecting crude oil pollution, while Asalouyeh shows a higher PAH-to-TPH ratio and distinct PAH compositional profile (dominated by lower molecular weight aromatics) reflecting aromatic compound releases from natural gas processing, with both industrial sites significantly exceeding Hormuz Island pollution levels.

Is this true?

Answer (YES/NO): NO